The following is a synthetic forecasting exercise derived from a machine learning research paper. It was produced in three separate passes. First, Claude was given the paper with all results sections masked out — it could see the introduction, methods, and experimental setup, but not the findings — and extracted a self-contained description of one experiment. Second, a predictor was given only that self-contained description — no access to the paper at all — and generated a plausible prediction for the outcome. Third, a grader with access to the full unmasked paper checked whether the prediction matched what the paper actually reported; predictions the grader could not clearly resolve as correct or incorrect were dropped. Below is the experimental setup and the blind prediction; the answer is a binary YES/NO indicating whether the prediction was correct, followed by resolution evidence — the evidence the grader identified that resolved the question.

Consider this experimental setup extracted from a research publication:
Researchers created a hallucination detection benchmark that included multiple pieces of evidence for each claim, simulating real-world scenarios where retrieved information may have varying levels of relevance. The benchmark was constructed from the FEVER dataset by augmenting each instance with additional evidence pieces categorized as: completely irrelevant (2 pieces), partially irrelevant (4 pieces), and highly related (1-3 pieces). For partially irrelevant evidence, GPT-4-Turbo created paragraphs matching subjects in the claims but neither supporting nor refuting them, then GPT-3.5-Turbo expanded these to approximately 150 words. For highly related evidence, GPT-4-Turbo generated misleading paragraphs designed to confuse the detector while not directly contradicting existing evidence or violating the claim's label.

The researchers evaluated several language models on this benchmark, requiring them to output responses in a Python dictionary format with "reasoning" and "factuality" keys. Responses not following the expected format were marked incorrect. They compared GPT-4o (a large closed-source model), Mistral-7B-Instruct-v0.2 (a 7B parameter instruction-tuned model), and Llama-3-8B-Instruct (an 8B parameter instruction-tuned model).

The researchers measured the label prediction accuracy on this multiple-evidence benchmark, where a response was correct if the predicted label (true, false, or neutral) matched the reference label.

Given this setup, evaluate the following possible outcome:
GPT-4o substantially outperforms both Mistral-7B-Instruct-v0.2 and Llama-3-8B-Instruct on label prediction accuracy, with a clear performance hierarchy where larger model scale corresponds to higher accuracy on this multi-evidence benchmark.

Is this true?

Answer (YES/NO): NO